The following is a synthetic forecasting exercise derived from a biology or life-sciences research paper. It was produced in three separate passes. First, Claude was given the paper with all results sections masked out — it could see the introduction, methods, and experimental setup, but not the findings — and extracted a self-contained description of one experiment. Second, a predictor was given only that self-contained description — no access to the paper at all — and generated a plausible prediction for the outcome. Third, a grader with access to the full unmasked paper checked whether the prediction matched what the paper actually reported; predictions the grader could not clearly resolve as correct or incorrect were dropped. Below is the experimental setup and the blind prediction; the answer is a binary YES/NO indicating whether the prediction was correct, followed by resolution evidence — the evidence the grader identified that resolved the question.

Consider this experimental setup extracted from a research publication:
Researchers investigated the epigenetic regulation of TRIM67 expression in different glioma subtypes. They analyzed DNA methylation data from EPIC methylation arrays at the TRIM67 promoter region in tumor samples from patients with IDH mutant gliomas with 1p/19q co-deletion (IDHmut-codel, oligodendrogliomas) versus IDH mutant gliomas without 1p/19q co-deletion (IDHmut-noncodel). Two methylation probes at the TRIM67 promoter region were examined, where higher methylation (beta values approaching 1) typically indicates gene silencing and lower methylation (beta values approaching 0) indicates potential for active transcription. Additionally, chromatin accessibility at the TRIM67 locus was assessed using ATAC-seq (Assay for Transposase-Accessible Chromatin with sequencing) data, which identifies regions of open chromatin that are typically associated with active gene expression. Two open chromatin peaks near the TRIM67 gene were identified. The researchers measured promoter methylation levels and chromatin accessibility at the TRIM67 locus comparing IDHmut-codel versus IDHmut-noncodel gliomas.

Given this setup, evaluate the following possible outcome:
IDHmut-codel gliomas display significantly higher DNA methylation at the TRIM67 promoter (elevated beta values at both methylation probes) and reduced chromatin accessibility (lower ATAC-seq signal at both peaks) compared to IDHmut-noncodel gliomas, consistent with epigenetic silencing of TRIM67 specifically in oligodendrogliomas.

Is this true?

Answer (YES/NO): NO